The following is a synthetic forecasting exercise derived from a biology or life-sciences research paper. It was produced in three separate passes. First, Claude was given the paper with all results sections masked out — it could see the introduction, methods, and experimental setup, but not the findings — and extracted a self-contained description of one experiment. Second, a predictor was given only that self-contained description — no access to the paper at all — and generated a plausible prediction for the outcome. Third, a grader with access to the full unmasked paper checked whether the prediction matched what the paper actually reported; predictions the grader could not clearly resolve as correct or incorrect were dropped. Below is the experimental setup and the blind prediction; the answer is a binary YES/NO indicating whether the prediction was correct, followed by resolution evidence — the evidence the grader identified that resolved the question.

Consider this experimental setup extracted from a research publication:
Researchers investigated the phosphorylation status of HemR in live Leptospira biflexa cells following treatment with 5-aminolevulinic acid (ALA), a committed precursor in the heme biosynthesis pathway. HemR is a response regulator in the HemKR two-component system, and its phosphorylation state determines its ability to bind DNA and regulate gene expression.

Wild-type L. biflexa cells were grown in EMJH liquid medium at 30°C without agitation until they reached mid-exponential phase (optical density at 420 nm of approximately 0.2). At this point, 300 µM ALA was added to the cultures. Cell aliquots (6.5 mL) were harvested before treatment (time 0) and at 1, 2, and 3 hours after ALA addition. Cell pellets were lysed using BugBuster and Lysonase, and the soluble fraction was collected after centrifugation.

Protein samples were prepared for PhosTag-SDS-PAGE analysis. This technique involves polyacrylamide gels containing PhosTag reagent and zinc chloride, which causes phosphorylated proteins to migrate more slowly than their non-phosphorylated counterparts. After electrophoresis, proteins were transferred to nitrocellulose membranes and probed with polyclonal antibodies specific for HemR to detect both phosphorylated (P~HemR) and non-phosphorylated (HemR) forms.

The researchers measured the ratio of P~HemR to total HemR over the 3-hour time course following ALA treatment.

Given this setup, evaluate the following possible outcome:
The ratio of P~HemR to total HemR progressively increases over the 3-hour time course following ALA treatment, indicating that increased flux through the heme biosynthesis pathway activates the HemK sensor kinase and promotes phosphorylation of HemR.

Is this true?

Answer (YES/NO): NO